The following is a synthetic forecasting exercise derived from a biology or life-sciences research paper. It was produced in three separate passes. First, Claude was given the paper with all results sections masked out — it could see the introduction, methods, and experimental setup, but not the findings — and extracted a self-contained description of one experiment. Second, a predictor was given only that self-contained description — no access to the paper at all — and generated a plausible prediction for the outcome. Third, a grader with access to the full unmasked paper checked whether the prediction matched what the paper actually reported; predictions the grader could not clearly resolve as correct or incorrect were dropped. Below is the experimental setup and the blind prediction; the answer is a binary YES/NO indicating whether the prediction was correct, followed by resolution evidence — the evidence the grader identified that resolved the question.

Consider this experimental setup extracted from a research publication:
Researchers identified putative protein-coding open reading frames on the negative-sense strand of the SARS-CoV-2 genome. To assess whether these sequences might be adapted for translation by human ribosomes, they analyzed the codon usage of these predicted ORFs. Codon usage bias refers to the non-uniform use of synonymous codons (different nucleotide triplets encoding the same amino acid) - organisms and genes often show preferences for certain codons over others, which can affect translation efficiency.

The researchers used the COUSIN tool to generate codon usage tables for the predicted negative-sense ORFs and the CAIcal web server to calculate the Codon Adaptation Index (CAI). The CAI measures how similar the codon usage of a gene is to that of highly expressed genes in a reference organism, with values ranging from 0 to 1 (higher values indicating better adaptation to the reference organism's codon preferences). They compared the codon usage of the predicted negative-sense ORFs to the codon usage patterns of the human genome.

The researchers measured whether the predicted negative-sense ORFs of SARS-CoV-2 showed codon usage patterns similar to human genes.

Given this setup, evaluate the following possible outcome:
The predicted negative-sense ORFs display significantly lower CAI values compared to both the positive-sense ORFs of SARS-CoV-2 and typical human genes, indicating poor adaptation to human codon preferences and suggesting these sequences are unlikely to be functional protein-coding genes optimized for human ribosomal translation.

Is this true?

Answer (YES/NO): NO